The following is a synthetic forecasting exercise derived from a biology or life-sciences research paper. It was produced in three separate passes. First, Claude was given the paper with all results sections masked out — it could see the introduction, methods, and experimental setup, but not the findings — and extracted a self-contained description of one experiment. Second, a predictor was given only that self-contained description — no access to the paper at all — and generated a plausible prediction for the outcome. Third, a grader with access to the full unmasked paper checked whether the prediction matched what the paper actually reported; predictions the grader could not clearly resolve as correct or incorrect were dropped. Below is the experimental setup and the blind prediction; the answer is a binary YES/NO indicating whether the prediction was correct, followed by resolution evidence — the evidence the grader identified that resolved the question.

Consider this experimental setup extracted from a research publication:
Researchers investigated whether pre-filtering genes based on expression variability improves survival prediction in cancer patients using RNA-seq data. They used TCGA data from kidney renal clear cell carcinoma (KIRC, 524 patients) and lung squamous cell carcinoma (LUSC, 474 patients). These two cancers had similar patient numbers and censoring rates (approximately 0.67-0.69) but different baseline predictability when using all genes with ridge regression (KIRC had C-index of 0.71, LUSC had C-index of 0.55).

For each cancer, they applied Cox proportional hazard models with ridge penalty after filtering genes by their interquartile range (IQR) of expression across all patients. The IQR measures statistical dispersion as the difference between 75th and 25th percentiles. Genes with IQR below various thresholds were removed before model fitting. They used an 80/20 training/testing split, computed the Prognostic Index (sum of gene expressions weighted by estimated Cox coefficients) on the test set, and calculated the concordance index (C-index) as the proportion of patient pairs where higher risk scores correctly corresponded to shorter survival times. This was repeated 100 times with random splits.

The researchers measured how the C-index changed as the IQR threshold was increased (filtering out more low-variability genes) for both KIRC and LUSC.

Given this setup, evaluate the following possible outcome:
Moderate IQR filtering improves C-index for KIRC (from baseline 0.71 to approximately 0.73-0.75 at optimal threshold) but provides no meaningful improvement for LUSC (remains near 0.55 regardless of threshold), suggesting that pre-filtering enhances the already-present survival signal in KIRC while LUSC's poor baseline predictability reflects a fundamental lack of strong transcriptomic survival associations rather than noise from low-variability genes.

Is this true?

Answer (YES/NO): NO